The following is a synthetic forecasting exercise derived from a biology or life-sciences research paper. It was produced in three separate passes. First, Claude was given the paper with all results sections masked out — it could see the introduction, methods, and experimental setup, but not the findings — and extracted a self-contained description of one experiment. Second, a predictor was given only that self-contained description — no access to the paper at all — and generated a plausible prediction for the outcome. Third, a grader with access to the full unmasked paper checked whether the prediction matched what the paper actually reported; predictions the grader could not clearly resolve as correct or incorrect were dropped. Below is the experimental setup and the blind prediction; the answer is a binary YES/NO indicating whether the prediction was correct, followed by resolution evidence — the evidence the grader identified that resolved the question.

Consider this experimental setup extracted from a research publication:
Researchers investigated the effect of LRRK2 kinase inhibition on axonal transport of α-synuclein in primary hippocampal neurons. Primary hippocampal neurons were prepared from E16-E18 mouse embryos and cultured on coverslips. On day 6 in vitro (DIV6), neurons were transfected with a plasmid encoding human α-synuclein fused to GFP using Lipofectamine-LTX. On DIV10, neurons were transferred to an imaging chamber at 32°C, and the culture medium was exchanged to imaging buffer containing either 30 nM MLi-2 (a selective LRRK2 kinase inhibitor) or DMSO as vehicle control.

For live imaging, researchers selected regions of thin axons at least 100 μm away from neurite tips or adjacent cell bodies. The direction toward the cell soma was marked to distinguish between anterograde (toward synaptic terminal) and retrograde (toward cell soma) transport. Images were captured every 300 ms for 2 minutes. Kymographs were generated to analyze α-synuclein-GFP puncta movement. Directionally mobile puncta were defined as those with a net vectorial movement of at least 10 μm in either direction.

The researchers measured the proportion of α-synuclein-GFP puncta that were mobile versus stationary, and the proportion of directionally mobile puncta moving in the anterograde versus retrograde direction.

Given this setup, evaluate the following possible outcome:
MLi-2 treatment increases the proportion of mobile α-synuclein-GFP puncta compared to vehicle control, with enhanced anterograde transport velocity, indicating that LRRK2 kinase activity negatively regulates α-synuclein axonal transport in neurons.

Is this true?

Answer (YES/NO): NO